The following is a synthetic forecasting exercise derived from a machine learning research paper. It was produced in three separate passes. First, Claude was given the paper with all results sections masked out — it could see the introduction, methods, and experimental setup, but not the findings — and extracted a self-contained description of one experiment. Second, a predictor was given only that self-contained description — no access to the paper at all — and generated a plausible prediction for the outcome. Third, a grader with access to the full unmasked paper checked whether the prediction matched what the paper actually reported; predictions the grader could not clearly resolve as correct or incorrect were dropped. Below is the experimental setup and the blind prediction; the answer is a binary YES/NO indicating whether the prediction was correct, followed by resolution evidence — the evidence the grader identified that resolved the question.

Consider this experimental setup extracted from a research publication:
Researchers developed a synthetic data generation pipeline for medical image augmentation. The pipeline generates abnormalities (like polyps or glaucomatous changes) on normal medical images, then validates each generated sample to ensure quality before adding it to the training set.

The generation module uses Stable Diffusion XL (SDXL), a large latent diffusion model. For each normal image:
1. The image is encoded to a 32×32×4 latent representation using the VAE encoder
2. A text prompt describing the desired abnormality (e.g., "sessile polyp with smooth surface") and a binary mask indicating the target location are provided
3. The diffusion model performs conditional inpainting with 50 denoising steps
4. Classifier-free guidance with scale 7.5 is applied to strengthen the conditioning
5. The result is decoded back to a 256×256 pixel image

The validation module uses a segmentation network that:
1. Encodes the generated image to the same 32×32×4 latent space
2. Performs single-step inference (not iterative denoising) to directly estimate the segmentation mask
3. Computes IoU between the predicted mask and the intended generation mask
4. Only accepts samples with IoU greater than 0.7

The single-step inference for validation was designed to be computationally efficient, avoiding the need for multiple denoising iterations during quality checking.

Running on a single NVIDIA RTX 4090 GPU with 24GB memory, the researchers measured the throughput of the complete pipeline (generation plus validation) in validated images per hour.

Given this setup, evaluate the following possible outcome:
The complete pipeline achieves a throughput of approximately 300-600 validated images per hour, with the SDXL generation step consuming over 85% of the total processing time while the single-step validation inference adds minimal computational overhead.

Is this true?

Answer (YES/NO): NO